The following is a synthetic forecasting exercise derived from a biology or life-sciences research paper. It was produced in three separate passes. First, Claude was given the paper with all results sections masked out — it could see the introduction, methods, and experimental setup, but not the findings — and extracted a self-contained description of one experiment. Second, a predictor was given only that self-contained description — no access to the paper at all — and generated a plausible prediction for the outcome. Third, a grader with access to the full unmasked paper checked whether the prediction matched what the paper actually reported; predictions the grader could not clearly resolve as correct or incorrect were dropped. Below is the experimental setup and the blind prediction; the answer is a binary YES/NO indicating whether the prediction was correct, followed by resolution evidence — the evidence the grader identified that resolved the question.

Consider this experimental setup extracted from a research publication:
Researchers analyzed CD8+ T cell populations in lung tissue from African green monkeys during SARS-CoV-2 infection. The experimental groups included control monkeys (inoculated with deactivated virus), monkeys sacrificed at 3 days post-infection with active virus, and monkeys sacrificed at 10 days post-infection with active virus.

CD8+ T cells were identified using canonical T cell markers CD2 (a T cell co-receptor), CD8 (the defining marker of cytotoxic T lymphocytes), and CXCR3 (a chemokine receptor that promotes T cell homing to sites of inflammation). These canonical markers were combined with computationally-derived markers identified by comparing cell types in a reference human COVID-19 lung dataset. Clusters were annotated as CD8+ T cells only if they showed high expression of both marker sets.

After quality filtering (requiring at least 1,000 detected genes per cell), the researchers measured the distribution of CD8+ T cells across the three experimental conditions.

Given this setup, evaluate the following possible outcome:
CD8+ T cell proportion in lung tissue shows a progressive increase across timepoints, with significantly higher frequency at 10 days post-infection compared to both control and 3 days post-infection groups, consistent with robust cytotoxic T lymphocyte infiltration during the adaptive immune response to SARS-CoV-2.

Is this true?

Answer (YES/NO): NO